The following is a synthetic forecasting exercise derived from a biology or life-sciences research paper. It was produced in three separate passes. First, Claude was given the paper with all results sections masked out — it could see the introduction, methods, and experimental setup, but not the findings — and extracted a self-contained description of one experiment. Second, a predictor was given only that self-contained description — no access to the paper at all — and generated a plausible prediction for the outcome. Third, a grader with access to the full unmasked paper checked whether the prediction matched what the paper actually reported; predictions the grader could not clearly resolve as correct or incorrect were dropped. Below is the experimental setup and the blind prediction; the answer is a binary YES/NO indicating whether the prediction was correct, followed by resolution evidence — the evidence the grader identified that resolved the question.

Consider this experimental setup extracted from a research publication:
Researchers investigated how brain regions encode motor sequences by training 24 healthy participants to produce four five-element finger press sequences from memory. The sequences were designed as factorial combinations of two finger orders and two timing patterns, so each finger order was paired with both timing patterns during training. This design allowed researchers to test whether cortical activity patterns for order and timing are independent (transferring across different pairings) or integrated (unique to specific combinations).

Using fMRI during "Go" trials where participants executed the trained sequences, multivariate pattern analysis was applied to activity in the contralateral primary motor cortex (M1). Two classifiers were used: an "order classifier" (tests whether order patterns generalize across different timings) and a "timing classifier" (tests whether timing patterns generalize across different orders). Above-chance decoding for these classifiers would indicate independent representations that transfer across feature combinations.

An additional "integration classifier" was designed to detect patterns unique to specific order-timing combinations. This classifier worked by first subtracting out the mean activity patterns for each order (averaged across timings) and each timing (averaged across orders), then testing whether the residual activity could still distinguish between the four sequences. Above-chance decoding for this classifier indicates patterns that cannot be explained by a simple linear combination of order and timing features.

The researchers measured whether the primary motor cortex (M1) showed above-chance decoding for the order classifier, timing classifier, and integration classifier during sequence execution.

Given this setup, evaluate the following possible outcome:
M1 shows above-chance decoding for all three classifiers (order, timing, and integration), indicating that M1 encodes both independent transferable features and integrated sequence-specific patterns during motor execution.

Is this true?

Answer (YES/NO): NO